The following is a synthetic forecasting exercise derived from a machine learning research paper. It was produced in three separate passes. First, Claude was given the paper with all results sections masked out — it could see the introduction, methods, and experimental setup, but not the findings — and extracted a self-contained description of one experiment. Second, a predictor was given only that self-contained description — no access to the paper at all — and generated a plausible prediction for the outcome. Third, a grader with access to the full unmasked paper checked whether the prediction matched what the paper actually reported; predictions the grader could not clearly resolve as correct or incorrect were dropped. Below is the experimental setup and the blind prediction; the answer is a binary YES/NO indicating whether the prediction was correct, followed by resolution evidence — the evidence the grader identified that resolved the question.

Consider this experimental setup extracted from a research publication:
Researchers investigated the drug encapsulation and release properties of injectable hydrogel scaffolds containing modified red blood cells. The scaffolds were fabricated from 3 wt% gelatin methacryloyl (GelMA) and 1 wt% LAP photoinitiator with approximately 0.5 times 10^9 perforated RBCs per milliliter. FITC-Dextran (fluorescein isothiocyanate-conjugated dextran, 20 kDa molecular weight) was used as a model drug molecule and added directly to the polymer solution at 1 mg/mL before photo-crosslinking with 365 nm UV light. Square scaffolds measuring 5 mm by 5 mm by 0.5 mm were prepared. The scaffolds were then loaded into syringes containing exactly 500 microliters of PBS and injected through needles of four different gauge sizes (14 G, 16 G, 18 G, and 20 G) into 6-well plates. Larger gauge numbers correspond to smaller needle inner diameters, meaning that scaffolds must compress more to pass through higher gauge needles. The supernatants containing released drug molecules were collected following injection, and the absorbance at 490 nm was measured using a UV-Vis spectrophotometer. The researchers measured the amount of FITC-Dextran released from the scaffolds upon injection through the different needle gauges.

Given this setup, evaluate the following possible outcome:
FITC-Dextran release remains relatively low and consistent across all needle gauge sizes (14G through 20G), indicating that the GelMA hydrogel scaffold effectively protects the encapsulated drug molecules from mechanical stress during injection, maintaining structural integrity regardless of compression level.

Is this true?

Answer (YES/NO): NO